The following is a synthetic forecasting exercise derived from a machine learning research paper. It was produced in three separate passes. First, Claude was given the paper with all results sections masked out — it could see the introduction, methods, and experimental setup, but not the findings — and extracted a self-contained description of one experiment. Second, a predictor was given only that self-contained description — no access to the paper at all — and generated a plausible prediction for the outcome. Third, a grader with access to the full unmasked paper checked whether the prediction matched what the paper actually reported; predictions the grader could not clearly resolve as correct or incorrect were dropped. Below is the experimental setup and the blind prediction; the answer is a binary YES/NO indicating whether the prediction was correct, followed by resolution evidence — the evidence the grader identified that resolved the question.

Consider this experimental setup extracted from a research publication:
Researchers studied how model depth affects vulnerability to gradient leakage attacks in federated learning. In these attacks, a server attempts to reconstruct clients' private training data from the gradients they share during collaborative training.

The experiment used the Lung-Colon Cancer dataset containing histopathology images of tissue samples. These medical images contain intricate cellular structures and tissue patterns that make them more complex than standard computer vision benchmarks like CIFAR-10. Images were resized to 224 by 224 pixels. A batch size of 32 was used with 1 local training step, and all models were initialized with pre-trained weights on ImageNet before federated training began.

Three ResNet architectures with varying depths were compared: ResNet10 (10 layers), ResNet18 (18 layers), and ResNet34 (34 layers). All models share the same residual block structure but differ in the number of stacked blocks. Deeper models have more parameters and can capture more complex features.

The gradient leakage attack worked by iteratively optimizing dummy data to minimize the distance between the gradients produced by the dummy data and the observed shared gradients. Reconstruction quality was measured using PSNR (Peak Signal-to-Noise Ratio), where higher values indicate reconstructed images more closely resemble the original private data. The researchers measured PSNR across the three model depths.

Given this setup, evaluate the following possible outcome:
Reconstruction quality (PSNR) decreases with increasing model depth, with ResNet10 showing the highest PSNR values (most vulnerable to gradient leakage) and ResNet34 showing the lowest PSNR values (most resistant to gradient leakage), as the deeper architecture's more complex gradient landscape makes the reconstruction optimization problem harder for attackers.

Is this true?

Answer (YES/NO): NO